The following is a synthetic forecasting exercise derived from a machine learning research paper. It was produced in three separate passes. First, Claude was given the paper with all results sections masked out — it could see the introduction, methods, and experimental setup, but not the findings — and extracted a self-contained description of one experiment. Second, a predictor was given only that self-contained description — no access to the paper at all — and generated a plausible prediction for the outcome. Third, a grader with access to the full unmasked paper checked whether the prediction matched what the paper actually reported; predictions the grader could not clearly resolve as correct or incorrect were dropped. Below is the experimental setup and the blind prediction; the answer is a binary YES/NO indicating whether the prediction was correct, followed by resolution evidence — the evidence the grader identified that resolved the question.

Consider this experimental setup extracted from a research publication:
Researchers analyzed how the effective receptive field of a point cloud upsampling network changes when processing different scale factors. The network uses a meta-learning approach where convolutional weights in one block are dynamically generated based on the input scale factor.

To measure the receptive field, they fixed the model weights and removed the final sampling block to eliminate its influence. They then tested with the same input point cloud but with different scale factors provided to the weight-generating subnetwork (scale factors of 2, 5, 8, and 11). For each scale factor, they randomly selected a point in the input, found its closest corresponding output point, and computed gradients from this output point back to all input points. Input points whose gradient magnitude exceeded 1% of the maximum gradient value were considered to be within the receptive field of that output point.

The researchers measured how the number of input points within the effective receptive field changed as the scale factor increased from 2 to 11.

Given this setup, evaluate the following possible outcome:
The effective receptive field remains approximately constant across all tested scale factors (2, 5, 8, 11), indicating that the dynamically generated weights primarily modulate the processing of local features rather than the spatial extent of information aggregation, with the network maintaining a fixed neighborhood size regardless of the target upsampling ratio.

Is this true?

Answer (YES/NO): NO